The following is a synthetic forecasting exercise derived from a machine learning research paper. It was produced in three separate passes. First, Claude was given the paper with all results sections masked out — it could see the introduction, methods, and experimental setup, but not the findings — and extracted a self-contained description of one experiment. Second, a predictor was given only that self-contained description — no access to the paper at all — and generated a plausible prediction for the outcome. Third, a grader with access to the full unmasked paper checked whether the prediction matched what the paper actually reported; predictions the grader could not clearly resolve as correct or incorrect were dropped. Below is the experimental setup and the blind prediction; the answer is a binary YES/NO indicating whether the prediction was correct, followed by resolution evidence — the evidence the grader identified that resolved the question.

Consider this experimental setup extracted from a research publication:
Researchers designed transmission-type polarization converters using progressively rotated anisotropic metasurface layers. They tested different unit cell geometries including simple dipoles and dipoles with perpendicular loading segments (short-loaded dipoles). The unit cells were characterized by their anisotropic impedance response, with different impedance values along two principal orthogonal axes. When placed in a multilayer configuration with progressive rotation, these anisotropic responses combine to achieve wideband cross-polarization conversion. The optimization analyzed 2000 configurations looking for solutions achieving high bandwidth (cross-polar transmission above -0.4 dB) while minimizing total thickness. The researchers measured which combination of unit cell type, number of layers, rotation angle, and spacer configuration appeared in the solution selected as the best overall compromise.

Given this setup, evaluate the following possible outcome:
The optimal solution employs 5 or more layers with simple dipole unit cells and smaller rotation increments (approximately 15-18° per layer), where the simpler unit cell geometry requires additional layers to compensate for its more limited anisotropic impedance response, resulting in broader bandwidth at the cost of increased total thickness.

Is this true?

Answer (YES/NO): NO